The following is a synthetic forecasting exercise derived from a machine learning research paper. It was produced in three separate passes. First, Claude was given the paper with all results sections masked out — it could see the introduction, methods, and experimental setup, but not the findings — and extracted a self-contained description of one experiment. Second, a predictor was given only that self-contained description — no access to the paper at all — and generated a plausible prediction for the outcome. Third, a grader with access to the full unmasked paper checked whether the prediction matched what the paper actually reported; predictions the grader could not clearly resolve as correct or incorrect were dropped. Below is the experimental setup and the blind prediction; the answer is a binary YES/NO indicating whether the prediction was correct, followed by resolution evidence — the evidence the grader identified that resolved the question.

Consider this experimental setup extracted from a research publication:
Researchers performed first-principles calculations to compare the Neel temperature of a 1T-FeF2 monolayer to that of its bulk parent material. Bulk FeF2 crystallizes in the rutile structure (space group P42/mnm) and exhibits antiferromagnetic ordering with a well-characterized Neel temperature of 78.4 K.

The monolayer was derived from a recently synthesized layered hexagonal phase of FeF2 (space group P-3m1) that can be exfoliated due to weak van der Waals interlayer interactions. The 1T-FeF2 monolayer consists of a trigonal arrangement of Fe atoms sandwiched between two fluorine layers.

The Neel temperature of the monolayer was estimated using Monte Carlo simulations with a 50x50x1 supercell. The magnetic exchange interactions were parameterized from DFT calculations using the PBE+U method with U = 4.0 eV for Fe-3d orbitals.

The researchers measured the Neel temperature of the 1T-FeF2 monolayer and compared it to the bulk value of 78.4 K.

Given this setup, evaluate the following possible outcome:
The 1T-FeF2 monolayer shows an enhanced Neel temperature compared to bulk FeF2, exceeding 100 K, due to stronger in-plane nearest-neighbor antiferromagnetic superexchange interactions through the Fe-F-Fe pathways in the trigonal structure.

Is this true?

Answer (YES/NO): NO